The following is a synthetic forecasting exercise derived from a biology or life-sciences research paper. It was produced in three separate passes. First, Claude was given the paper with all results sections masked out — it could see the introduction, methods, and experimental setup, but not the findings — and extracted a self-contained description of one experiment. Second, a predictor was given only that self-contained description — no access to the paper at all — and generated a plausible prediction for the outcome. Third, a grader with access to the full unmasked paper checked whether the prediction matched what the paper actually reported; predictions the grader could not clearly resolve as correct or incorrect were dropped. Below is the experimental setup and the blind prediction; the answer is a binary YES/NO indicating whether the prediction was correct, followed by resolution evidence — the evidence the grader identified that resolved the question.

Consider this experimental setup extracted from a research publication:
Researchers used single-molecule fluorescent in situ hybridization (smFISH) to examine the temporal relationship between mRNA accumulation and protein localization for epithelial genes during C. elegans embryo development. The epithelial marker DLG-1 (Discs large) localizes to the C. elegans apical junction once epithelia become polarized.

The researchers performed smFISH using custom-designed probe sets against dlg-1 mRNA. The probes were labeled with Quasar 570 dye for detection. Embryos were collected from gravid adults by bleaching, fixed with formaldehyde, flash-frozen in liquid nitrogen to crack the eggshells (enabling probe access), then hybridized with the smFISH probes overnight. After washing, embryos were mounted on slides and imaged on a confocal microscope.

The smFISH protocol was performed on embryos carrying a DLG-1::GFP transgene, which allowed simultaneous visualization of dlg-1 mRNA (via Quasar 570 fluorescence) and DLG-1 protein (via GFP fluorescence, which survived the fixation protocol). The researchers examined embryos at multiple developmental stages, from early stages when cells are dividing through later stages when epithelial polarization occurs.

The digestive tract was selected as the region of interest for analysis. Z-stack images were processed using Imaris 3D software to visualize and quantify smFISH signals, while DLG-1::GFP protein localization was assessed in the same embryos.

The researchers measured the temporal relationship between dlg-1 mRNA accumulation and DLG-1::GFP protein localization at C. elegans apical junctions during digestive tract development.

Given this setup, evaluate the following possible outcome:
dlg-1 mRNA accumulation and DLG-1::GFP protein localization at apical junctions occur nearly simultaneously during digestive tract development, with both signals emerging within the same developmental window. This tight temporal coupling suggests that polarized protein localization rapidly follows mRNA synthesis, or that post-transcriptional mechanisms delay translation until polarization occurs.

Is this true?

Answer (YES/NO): NO